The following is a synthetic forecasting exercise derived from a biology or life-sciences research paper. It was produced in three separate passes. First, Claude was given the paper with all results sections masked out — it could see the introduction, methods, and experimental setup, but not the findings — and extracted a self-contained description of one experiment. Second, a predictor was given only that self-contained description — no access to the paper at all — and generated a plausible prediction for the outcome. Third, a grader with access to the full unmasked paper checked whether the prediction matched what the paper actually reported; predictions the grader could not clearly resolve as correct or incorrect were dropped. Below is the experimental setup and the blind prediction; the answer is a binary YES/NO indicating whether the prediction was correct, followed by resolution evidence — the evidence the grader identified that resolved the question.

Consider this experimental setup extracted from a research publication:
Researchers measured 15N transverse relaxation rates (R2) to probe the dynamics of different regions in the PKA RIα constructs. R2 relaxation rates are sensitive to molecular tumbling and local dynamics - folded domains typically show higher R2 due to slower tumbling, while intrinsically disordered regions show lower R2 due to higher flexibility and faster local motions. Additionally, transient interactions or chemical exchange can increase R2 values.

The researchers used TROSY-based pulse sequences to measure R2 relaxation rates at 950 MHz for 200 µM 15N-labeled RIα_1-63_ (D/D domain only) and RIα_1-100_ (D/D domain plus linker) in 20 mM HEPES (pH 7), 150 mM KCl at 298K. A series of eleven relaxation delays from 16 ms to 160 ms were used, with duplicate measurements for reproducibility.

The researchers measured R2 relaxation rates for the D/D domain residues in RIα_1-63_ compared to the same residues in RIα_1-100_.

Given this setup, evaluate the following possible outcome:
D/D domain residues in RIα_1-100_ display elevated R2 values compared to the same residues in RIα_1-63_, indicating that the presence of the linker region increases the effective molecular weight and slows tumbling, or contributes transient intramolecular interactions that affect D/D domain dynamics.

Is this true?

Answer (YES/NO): YES